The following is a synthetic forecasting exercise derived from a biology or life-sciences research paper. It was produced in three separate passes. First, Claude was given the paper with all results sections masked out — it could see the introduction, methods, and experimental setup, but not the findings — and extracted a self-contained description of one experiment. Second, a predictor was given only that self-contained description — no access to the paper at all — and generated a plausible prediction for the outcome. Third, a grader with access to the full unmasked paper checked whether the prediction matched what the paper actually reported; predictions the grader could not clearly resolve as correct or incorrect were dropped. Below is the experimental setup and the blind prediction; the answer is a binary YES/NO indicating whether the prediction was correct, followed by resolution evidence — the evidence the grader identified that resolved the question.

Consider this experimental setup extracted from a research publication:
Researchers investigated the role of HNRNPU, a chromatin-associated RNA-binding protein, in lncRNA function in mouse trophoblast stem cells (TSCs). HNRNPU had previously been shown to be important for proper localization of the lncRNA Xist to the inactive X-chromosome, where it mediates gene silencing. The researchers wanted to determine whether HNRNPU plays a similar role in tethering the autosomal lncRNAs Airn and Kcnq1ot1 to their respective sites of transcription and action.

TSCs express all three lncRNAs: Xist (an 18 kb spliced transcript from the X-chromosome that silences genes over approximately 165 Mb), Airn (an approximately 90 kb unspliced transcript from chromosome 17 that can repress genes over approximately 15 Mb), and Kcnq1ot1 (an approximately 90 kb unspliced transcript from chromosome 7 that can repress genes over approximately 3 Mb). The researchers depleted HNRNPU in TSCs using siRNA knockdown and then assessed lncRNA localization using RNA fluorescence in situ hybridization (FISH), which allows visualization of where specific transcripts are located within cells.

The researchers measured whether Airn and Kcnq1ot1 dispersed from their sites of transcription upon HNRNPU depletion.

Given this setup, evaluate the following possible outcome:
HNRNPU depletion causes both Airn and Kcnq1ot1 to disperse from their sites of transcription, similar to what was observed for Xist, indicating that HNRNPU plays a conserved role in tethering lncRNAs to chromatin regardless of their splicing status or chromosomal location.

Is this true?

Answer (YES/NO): NO